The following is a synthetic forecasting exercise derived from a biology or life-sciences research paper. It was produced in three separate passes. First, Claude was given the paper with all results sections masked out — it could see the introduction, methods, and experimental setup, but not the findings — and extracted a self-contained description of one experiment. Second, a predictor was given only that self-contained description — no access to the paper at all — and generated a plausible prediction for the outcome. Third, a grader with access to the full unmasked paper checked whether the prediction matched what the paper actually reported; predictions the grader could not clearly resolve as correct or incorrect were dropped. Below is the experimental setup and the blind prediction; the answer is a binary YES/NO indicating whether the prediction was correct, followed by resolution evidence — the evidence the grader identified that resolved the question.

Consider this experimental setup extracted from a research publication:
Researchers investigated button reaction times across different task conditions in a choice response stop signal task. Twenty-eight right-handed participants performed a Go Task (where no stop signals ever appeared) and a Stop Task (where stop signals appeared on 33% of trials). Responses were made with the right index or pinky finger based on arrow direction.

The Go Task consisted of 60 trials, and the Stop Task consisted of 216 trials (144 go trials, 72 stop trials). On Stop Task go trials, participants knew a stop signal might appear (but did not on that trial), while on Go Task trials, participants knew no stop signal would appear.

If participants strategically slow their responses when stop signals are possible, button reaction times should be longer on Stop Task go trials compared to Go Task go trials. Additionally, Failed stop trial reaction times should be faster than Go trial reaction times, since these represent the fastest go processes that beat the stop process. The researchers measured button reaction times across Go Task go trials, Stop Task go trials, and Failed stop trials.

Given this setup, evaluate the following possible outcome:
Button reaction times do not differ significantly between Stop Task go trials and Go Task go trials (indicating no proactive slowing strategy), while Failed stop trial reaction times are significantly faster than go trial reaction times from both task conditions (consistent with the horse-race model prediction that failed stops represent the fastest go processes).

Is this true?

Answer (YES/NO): YES